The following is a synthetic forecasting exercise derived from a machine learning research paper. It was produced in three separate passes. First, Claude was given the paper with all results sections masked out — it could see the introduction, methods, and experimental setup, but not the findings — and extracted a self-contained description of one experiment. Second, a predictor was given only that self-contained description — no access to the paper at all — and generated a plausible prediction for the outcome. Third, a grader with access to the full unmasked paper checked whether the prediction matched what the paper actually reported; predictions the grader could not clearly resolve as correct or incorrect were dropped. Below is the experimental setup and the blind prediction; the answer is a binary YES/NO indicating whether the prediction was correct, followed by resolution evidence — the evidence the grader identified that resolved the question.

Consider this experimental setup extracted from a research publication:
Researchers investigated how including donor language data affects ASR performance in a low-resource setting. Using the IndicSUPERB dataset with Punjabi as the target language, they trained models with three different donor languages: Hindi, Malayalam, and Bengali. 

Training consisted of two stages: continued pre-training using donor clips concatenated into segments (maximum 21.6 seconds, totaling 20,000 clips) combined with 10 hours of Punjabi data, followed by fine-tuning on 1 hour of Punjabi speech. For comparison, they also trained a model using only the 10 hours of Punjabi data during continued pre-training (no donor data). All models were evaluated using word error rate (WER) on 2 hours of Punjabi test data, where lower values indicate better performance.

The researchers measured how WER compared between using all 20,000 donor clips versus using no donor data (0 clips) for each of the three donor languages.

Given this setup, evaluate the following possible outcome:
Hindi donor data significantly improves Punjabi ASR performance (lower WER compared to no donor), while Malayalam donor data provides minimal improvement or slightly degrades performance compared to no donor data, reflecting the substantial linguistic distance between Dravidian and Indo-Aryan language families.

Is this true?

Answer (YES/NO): YES